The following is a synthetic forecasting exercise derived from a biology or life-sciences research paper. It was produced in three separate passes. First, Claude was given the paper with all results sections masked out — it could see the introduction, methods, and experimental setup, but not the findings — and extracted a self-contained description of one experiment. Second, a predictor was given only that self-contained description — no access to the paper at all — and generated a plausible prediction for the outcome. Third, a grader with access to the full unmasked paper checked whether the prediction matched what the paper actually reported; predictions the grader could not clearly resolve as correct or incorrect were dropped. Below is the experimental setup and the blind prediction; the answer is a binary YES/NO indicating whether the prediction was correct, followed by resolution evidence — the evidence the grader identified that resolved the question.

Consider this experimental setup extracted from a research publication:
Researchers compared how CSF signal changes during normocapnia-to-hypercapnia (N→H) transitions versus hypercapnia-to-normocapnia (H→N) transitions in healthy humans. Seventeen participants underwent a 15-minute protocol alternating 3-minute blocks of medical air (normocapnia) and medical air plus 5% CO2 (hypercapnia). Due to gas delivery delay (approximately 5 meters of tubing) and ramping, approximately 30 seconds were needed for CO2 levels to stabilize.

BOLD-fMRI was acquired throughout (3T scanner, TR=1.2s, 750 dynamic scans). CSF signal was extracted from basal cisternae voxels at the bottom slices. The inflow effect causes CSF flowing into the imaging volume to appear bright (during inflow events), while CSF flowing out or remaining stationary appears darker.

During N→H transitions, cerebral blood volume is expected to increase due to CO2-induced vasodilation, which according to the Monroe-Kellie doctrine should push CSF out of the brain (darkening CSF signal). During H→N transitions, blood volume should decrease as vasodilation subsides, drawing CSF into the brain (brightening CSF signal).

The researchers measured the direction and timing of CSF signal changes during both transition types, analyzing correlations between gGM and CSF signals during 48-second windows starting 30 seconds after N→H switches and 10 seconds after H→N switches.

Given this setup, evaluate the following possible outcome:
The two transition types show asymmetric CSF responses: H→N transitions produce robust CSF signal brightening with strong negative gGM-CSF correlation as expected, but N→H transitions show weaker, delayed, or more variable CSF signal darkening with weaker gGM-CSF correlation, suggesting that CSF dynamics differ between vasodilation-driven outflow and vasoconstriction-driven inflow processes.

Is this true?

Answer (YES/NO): NO